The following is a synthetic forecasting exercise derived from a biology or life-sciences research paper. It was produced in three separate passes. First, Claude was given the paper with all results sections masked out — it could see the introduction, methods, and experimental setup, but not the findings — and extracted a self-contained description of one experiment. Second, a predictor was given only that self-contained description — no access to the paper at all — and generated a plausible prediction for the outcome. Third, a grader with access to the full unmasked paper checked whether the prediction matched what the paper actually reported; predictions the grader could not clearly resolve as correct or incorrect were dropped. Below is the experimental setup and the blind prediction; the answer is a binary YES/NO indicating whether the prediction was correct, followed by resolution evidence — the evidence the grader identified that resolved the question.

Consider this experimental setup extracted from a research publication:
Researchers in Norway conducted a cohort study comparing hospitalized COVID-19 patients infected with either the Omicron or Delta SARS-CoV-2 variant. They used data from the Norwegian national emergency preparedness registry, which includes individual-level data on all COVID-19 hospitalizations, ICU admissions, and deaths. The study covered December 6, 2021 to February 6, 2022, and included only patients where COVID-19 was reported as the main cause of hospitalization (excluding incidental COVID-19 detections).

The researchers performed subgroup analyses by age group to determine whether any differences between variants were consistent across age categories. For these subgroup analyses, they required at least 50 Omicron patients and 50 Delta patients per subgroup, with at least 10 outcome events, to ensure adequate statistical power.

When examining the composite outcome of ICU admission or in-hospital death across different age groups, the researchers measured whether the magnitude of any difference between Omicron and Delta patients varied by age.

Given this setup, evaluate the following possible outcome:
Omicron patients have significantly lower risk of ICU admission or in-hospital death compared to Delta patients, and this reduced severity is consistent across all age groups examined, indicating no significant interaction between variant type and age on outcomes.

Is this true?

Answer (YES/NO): NO